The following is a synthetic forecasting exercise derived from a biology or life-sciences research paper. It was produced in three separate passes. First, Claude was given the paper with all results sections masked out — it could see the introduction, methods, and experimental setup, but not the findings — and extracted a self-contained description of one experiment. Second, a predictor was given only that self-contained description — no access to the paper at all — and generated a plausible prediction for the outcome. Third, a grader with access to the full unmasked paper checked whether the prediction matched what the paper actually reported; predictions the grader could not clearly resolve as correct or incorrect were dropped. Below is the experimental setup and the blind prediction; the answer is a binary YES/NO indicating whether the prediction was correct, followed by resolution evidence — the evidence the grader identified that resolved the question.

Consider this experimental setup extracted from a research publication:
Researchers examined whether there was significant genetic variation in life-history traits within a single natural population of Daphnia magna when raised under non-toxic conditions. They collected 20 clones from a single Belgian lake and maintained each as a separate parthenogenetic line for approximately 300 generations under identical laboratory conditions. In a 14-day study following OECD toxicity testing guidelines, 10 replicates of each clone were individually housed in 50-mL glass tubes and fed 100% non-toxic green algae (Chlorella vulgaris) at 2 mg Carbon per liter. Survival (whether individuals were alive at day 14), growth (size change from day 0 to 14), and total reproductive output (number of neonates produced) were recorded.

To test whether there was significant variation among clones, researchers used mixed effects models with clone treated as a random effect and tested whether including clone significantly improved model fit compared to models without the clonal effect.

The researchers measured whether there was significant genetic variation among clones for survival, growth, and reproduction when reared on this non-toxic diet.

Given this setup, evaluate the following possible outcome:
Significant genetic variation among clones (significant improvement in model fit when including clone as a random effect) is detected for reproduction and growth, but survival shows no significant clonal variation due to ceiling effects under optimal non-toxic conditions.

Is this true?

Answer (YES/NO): NO